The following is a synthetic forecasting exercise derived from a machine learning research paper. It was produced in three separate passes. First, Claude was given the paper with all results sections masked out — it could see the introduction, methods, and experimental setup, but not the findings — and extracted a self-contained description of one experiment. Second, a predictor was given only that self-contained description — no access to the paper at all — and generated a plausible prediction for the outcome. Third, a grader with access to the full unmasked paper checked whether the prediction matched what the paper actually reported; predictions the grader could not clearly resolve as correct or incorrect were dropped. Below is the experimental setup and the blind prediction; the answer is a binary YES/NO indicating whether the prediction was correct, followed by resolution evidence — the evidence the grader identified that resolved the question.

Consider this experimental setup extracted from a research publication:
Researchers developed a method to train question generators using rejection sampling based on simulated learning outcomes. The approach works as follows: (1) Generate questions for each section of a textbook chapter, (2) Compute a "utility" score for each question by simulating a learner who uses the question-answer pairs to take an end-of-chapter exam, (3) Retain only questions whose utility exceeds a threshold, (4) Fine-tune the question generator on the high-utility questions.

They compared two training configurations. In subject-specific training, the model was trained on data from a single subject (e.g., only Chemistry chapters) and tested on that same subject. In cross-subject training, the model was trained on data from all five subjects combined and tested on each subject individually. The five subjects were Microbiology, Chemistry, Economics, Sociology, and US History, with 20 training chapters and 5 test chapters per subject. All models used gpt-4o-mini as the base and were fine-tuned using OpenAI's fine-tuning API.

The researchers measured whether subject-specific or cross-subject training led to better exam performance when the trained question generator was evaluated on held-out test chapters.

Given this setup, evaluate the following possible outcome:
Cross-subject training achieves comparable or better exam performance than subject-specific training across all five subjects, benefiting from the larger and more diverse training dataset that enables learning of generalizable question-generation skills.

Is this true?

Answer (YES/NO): NO